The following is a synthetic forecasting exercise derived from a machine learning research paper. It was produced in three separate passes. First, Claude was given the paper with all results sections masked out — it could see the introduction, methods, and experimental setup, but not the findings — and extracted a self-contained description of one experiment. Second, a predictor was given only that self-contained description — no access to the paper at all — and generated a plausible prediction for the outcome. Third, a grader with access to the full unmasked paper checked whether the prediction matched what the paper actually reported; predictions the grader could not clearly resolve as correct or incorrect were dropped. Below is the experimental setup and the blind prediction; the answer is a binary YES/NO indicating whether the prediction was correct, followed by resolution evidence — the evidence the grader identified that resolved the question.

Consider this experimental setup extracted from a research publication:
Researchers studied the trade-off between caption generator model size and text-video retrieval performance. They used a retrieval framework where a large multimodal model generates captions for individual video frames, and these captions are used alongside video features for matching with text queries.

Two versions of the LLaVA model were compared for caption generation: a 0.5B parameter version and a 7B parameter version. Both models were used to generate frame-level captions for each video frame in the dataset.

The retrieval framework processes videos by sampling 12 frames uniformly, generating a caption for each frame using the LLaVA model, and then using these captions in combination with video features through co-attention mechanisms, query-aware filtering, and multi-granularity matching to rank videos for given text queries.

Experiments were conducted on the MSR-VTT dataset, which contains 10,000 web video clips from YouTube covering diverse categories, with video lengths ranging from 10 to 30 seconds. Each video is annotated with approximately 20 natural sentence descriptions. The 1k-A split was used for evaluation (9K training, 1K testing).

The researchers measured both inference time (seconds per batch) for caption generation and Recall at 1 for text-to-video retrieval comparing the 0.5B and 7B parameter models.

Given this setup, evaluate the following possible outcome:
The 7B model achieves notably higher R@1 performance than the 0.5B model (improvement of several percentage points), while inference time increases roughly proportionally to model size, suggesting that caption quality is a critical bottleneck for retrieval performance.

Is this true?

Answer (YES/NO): NO